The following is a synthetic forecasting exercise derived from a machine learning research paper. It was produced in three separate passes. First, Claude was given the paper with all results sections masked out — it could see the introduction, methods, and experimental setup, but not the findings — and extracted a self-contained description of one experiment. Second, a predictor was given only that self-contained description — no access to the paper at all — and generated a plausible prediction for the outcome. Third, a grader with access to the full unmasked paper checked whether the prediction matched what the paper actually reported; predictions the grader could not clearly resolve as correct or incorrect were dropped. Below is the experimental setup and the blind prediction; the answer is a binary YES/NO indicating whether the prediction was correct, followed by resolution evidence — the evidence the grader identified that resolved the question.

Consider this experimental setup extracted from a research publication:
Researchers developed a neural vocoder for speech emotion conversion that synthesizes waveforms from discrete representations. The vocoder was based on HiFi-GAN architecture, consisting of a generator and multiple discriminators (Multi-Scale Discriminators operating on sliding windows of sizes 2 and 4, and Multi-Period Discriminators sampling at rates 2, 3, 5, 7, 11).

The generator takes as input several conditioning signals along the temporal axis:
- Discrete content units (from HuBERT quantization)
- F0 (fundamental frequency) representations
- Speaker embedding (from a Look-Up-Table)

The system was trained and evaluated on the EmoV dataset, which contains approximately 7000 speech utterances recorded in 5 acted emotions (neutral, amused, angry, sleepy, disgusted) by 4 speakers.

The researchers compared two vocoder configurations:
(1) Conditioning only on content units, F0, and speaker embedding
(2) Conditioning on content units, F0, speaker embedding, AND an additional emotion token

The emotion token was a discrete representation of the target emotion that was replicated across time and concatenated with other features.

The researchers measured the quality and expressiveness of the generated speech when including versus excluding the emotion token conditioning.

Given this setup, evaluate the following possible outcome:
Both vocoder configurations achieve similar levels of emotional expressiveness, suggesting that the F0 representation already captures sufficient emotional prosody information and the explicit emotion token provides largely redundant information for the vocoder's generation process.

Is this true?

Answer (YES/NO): NO